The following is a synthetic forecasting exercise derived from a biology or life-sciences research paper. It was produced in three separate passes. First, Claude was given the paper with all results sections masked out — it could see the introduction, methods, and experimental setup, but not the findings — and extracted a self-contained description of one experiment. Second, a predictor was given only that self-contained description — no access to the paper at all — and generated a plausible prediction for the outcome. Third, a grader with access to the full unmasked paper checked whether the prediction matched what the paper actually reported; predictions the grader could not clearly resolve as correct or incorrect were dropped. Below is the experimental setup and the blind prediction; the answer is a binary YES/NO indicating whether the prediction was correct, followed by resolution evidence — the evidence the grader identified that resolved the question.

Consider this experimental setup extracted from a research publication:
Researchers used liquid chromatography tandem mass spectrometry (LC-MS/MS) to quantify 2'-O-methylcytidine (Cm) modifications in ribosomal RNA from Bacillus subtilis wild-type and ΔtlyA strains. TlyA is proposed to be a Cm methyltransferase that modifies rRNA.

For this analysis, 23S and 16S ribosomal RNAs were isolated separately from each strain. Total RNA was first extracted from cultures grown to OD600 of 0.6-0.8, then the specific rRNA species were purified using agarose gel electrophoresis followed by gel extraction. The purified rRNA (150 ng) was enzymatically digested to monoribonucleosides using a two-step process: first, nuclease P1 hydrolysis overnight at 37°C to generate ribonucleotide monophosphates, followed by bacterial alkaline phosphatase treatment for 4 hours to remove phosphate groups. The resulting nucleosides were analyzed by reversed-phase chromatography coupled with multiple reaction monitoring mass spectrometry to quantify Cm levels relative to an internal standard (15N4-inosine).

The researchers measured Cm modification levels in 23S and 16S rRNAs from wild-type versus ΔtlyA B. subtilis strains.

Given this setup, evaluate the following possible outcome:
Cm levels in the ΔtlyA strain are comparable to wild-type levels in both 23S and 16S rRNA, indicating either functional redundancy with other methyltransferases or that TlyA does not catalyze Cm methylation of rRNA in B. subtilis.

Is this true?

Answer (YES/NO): NO